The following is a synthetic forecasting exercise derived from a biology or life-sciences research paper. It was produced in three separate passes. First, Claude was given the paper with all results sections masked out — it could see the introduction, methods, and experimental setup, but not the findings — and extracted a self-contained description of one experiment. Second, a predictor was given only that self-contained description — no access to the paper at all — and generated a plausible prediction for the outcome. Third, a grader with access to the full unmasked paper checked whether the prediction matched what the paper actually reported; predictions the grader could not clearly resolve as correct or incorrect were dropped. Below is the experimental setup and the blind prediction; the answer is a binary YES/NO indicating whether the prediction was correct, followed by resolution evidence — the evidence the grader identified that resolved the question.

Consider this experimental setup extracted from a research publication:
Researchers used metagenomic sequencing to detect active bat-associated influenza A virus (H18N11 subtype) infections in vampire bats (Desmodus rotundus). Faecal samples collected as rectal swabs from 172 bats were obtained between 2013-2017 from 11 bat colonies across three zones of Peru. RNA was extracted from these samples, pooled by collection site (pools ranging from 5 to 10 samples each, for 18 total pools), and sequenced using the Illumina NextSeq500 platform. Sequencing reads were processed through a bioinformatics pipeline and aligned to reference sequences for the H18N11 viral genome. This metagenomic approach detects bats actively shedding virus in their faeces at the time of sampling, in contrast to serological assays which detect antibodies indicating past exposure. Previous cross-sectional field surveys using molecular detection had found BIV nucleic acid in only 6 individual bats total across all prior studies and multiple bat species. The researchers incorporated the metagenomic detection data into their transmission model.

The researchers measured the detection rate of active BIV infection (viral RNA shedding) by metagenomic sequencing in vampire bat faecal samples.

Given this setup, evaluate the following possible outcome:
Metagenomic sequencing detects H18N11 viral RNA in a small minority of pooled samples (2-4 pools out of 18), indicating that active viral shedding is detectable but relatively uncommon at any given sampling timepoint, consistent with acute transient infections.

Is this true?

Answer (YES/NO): NO